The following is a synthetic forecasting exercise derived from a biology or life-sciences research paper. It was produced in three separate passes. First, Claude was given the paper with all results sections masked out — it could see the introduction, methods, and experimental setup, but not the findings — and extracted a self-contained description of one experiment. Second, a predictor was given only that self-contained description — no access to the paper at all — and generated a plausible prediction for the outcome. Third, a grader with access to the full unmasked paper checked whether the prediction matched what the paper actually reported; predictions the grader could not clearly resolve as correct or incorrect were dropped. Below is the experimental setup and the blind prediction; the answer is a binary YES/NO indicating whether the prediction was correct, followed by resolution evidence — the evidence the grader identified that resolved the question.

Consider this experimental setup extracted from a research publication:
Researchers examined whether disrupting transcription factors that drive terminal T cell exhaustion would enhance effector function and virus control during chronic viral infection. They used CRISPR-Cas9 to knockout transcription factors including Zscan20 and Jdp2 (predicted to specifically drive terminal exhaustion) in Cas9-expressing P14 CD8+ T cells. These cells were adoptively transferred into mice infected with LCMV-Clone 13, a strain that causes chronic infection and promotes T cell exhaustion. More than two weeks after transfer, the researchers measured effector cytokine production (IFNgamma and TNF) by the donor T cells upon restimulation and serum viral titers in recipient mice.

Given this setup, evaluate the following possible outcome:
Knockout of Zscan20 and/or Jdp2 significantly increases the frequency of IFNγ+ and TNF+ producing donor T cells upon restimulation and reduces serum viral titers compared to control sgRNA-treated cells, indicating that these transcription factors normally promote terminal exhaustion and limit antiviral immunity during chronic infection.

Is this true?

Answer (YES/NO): YES